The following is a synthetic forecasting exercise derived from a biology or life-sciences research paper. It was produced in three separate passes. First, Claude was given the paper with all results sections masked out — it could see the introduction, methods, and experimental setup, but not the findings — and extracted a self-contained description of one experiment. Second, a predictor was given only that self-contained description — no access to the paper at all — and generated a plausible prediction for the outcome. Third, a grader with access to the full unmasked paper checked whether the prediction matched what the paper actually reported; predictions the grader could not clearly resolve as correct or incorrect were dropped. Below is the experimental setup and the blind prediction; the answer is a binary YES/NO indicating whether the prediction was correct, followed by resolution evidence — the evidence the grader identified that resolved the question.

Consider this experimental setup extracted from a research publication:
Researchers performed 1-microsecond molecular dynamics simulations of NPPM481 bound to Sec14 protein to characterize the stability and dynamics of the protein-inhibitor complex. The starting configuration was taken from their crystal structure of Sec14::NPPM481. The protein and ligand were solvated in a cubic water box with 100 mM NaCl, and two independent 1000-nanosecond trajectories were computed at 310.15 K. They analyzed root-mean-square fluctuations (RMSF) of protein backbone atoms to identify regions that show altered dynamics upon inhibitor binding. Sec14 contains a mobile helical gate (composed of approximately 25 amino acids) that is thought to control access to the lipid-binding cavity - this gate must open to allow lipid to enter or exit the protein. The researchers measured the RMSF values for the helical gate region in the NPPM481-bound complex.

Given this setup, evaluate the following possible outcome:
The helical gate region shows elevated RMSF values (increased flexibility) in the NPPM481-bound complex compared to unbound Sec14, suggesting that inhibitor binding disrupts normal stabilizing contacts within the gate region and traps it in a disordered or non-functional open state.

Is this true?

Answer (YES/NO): NO